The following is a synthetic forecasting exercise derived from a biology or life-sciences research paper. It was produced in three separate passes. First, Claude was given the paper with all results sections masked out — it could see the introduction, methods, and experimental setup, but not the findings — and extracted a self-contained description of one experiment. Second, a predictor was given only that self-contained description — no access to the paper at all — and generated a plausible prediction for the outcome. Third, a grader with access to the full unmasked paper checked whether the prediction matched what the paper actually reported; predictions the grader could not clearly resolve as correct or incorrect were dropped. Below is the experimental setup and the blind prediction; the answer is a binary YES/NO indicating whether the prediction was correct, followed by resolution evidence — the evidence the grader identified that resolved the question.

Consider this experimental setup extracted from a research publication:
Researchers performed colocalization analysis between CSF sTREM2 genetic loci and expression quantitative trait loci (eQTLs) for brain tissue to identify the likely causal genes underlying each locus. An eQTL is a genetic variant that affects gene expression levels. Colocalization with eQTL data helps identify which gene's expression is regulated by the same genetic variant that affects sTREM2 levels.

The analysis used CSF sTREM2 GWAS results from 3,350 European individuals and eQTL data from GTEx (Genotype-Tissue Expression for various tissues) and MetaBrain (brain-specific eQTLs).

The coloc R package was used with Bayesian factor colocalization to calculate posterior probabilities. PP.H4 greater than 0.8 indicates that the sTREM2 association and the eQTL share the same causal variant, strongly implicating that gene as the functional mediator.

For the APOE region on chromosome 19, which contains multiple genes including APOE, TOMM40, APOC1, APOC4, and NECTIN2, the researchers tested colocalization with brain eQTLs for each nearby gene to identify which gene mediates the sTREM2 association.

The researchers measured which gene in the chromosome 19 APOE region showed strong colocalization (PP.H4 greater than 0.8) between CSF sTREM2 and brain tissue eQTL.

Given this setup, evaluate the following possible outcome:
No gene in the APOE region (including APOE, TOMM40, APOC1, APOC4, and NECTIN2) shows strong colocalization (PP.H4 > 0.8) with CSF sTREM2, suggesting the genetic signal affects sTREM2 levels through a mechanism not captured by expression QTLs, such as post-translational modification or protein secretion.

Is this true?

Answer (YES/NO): NO